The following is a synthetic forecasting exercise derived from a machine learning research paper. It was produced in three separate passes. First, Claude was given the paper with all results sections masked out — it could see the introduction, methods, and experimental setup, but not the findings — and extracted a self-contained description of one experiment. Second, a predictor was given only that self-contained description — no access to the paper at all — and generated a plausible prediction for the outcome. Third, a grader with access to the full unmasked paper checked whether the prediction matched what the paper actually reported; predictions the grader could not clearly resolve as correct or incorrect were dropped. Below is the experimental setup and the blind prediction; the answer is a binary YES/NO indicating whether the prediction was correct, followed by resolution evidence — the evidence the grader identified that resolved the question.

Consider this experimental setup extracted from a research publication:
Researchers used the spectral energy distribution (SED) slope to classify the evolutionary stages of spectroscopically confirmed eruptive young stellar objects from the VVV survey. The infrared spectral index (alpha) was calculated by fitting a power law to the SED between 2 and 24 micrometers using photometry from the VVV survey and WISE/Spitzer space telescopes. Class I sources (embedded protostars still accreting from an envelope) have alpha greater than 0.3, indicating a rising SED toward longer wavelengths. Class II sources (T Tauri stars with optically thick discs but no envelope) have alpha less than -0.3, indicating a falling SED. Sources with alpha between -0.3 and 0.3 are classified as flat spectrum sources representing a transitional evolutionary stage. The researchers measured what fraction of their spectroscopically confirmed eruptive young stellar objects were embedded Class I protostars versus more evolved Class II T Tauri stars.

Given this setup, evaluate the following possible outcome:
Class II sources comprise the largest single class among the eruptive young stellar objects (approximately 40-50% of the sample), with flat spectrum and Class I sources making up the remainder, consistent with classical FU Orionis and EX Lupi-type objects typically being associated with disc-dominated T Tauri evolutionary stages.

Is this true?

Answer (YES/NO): NO